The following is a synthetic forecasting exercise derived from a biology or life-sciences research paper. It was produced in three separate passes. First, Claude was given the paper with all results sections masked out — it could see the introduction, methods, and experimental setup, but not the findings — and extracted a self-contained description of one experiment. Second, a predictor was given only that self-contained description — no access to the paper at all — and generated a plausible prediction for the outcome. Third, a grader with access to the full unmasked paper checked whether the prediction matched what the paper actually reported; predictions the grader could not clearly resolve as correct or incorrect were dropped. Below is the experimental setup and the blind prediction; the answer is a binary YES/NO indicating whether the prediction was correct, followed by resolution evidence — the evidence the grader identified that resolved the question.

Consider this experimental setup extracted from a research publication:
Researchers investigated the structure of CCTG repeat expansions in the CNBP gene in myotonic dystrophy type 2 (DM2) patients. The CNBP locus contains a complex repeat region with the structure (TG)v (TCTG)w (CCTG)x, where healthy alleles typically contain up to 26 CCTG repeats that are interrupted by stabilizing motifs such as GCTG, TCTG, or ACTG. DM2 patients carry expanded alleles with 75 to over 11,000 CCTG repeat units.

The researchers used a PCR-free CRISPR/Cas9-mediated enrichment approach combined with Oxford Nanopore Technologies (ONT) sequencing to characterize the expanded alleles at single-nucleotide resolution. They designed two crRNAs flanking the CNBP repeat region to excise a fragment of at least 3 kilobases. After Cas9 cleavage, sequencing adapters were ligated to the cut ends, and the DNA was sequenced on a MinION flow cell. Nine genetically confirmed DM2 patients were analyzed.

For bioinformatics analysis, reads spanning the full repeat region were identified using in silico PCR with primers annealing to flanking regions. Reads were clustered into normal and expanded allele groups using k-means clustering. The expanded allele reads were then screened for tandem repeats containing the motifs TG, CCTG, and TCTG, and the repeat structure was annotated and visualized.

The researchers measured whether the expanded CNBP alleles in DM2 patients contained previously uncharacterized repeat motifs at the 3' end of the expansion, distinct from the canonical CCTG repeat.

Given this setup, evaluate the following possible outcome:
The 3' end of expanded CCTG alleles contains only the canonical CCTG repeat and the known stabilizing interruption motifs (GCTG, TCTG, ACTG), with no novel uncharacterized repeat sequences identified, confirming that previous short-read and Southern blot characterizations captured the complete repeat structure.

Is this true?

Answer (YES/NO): NO